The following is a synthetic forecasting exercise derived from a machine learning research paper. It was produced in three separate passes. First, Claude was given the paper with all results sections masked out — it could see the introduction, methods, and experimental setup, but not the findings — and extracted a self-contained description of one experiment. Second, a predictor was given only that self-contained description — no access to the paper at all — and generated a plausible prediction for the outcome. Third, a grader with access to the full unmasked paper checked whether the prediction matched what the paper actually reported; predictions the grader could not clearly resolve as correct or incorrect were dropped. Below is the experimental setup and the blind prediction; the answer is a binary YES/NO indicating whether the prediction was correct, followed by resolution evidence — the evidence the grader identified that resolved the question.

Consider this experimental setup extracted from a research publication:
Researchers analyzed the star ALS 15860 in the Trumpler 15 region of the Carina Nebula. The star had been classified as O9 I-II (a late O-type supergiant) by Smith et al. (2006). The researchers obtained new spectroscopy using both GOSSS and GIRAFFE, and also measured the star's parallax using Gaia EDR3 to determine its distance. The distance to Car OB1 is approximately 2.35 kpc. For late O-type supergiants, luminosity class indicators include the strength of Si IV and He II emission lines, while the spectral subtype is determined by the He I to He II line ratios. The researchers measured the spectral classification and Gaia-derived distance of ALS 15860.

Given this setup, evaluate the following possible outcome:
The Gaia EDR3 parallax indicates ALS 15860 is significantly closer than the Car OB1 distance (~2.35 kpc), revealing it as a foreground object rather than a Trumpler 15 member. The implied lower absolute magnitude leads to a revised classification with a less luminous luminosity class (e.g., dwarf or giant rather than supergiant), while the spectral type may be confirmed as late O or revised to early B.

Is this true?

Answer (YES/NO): NO